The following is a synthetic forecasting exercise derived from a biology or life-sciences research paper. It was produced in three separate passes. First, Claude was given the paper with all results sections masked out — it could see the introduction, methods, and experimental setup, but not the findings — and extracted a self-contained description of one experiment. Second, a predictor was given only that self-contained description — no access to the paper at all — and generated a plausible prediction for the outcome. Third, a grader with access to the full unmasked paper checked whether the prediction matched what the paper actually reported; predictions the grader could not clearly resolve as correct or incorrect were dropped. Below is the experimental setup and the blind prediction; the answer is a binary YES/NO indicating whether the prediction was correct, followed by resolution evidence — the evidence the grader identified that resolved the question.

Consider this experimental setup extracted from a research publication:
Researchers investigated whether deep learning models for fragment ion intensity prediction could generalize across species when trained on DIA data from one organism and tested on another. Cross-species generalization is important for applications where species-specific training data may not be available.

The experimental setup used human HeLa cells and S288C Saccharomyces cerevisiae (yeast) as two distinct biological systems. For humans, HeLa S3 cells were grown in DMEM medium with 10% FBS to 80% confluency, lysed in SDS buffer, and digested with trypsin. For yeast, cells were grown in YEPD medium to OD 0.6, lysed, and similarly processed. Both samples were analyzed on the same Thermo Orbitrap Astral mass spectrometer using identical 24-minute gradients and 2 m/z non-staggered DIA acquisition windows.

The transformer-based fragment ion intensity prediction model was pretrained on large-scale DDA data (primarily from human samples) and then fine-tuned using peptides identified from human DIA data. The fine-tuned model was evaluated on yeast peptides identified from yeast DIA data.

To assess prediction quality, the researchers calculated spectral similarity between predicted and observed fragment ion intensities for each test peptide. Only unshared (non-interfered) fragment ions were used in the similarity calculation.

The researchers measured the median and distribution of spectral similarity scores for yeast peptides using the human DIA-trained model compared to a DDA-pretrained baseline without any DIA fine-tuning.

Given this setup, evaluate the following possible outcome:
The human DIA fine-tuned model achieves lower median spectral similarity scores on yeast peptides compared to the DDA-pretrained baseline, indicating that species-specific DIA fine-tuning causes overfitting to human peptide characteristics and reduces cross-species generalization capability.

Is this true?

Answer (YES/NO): NO